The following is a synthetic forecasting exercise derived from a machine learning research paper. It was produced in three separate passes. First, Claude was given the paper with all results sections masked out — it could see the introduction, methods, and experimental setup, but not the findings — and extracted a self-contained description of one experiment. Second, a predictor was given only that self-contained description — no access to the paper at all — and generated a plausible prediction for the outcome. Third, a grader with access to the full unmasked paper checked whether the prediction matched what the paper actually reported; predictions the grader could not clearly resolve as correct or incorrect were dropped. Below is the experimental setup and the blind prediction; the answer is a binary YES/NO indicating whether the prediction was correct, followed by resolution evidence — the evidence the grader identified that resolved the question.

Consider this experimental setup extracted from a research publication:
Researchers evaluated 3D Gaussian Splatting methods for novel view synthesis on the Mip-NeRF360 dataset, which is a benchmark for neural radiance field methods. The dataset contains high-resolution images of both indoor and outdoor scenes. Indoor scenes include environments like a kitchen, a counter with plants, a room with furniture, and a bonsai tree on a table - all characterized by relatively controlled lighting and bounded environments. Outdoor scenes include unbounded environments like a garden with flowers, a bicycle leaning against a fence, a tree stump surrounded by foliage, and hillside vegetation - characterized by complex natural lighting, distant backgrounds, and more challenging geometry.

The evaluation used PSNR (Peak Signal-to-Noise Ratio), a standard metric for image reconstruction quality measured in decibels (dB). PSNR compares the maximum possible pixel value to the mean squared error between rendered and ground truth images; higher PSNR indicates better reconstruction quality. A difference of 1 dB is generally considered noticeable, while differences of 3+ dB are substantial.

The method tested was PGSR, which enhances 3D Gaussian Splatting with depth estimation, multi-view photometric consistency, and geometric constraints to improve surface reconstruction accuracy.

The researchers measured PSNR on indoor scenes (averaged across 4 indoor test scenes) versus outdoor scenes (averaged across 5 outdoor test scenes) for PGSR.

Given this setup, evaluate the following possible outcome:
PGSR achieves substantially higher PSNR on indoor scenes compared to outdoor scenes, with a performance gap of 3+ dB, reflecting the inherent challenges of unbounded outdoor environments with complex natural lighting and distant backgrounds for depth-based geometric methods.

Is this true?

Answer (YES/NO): YES